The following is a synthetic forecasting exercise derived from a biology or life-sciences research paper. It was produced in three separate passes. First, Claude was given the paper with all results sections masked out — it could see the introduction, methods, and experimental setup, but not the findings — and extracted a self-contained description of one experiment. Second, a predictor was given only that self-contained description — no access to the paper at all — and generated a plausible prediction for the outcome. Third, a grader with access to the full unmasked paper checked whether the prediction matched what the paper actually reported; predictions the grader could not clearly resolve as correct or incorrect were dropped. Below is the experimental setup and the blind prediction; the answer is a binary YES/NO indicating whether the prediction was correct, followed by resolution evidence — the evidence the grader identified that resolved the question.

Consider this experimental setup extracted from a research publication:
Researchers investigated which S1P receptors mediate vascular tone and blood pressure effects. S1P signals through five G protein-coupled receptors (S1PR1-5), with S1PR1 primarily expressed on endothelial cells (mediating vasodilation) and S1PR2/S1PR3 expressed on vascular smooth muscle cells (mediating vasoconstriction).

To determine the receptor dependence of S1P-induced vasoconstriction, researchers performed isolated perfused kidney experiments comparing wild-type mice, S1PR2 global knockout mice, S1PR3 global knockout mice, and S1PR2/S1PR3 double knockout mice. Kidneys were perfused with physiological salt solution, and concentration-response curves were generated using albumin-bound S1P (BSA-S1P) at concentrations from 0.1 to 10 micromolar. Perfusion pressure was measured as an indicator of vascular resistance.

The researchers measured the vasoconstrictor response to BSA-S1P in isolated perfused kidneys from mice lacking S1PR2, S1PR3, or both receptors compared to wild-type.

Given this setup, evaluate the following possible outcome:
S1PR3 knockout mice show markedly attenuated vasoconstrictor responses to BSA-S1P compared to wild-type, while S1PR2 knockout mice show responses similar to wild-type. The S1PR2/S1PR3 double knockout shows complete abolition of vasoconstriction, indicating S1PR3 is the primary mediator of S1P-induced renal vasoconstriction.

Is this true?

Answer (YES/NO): NO